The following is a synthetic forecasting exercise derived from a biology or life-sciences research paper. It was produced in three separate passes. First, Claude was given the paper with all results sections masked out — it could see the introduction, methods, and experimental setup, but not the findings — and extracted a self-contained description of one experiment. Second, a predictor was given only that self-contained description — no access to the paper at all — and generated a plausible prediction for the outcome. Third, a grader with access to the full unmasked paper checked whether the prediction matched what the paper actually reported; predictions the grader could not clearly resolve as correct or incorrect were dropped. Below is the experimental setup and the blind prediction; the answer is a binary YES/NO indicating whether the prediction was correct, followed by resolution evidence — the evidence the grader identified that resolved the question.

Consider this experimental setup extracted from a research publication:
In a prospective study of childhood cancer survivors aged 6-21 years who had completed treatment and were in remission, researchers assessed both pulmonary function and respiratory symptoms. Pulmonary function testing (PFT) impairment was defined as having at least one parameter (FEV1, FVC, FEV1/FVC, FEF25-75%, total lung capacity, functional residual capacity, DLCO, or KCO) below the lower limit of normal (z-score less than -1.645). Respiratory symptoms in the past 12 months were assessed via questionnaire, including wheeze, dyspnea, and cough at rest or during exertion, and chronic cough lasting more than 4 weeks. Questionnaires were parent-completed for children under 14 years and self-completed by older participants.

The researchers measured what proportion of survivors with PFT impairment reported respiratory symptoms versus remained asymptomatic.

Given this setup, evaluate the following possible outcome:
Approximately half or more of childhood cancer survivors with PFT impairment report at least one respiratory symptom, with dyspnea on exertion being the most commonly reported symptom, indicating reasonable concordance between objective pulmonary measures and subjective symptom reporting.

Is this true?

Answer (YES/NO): NO